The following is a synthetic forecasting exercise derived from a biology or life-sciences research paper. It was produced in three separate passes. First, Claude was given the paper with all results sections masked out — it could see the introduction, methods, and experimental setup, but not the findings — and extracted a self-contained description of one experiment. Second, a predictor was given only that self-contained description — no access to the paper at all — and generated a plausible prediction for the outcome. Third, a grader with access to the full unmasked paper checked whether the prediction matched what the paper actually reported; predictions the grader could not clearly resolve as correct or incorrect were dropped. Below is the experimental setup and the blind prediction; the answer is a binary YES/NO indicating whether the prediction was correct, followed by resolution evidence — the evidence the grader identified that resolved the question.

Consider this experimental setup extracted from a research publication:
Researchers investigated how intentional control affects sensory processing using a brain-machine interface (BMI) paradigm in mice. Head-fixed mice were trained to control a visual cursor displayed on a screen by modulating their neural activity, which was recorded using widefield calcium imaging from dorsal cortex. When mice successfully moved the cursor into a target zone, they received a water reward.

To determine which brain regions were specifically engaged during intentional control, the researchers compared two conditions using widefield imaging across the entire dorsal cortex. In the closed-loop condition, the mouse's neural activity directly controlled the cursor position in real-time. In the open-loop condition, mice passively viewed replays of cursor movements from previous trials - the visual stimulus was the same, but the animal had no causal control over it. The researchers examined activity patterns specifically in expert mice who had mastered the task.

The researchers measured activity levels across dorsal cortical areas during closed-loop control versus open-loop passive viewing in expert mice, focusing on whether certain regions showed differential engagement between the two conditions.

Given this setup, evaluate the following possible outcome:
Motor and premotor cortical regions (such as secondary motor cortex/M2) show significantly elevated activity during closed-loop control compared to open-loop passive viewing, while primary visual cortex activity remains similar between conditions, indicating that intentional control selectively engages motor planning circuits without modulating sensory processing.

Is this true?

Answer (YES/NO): NO